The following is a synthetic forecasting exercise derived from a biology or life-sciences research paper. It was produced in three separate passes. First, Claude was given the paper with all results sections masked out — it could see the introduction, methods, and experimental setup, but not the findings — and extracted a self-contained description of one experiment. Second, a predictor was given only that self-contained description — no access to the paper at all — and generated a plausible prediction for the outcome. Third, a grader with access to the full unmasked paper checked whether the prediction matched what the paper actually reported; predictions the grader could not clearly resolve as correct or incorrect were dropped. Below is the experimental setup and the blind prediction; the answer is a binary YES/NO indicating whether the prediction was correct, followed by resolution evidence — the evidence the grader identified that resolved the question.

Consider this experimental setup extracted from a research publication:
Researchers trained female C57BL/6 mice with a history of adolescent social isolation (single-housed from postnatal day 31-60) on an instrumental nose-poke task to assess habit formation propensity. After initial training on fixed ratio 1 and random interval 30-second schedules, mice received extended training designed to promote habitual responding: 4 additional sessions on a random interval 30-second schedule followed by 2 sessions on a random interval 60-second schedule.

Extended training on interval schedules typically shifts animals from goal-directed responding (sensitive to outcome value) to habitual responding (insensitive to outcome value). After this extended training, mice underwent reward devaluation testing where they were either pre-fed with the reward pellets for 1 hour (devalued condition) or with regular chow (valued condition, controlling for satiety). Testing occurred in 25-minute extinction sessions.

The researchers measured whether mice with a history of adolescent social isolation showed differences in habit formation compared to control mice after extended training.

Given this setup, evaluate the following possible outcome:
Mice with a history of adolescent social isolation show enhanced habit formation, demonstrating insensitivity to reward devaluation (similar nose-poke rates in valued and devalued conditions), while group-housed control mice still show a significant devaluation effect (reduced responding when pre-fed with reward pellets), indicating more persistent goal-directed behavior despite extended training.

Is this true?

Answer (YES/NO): YES